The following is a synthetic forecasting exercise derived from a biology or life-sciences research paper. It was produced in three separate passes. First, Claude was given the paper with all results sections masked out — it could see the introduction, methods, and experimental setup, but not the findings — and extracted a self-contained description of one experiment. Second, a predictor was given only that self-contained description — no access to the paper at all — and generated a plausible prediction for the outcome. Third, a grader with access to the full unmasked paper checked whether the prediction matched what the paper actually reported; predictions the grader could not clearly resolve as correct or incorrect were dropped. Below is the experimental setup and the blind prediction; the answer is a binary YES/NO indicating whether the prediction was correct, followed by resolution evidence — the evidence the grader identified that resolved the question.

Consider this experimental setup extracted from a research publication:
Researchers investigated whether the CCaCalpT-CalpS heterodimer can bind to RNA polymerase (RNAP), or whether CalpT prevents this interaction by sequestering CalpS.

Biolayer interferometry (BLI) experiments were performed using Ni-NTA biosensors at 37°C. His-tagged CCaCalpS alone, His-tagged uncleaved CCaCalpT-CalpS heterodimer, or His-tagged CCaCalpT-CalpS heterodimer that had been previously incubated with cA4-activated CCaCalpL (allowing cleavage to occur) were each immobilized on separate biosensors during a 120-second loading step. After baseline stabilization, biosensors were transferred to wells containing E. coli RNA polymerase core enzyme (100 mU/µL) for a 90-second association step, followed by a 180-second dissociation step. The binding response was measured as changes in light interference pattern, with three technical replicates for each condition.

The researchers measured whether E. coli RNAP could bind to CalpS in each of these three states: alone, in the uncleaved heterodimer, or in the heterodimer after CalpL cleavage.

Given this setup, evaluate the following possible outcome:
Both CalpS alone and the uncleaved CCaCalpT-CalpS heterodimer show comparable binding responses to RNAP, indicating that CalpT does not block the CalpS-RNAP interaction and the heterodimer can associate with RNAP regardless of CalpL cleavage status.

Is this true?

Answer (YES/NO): NO